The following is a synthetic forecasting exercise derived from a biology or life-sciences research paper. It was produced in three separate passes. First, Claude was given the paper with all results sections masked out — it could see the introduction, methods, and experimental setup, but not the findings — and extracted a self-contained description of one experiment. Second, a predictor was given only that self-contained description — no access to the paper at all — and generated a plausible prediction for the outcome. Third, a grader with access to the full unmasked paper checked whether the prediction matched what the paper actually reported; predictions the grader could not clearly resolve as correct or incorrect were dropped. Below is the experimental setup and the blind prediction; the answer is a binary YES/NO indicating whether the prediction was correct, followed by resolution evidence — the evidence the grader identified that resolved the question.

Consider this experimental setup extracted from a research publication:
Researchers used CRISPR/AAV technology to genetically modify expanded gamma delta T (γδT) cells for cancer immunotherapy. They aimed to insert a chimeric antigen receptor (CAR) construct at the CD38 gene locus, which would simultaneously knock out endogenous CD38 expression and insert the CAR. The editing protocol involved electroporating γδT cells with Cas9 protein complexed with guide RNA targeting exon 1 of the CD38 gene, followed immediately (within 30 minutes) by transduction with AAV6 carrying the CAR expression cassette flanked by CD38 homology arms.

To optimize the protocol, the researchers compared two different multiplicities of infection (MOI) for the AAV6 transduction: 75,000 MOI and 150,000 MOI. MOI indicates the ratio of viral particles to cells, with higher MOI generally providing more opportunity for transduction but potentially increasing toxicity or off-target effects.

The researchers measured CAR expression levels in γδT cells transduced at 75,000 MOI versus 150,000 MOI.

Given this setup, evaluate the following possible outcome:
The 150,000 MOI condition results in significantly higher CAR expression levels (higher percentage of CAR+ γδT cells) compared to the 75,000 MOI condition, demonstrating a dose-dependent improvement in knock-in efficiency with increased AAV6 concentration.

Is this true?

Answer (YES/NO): NO